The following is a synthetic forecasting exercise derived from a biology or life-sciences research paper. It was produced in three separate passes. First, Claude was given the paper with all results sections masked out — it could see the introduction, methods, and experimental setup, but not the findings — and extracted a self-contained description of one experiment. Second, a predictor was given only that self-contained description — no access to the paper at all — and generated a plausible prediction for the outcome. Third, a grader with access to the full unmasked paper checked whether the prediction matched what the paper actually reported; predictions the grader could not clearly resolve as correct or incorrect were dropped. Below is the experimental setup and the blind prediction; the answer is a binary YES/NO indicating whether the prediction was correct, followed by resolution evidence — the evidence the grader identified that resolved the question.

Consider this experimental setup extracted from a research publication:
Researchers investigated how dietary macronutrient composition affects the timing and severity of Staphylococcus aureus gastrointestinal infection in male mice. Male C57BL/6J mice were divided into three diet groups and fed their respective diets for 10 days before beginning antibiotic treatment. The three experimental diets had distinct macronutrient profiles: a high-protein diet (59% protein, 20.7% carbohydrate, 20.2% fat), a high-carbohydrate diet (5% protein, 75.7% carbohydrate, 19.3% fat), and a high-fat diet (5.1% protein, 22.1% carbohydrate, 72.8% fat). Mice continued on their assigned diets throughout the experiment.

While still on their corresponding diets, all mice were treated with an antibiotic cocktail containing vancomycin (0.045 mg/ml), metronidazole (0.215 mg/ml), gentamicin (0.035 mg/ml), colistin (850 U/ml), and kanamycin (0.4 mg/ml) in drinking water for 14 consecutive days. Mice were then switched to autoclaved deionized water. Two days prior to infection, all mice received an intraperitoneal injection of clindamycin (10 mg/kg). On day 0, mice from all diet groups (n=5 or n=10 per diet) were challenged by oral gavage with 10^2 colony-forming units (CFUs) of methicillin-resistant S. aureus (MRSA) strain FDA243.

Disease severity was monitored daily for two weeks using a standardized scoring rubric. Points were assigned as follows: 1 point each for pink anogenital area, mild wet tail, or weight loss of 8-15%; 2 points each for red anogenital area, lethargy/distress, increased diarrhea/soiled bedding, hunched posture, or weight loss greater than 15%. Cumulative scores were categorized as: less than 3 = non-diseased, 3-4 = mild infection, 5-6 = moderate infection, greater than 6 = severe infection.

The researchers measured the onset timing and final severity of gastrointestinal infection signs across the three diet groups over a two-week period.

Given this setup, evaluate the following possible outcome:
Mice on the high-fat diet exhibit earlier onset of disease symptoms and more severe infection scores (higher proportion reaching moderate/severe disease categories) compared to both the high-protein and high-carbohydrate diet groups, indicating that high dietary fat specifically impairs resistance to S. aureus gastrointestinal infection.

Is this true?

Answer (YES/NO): NO